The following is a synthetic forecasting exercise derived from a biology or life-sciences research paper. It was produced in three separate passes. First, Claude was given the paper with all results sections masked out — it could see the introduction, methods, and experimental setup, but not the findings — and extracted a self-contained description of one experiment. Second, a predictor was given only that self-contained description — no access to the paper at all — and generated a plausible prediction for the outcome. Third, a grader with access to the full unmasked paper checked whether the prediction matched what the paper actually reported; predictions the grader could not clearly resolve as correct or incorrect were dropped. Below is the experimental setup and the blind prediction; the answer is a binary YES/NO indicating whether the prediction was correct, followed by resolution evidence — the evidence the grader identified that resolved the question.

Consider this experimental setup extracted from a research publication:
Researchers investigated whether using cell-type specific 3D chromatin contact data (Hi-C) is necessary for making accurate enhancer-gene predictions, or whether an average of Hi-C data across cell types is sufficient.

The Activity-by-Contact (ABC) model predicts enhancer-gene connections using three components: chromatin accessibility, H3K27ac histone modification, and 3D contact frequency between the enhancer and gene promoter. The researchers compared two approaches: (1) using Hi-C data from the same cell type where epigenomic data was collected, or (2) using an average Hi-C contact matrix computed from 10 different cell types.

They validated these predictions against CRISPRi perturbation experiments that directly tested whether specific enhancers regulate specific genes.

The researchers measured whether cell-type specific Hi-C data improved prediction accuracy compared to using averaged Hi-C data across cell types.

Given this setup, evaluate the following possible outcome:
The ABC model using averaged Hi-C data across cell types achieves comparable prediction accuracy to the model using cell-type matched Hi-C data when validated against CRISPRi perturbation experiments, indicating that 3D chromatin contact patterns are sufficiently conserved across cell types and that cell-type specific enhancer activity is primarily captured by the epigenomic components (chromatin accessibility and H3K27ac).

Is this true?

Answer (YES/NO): YES